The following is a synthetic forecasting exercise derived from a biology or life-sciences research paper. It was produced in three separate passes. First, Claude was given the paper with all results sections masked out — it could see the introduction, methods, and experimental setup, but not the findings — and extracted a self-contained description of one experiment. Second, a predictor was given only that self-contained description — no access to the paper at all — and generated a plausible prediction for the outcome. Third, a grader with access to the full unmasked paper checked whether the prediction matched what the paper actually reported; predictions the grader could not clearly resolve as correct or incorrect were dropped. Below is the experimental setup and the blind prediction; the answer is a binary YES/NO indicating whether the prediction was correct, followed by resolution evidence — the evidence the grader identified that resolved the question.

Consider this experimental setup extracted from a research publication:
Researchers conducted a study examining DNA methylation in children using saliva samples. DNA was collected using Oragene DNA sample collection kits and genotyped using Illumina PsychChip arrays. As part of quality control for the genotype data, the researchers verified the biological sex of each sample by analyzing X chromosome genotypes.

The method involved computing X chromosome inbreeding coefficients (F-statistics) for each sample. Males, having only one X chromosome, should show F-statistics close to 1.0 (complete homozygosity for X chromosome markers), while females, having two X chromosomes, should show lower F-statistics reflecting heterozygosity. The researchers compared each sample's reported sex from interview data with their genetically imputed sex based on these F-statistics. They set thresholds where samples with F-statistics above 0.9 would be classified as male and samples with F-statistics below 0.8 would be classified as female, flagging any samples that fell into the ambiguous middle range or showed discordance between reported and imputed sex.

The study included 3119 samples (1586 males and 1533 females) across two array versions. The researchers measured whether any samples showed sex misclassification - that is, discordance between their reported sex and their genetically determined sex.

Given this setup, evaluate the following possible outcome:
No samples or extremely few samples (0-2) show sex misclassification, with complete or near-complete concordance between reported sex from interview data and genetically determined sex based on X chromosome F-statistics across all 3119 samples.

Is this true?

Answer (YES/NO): YES